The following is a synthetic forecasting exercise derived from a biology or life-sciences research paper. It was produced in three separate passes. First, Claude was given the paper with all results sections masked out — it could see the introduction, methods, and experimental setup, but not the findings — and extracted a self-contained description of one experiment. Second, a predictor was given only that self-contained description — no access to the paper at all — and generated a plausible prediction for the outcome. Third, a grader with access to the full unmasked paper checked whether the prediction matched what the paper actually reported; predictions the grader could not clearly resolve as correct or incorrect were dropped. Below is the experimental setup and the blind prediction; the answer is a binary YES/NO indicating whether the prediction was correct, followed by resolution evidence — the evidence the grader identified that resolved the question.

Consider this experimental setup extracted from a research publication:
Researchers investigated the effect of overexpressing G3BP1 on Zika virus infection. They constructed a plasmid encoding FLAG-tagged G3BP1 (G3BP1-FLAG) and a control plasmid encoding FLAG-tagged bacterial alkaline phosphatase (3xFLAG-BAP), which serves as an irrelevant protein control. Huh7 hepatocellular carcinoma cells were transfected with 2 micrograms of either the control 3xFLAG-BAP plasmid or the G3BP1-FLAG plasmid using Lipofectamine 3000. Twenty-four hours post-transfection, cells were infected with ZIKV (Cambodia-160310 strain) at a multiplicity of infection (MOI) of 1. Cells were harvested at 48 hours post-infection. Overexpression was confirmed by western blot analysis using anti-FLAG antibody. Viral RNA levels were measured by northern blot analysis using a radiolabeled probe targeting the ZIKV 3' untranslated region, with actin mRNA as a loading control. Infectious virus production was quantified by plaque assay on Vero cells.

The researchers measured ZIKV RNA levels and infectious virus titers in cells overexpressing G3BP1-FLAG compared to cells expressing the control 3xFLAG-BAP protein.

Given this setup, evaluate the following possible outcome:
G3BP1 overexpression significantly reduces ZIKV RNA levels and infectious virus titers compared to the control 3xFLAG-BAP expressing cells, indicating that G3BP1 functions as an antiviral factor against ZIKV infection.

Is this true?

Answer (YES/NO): NO